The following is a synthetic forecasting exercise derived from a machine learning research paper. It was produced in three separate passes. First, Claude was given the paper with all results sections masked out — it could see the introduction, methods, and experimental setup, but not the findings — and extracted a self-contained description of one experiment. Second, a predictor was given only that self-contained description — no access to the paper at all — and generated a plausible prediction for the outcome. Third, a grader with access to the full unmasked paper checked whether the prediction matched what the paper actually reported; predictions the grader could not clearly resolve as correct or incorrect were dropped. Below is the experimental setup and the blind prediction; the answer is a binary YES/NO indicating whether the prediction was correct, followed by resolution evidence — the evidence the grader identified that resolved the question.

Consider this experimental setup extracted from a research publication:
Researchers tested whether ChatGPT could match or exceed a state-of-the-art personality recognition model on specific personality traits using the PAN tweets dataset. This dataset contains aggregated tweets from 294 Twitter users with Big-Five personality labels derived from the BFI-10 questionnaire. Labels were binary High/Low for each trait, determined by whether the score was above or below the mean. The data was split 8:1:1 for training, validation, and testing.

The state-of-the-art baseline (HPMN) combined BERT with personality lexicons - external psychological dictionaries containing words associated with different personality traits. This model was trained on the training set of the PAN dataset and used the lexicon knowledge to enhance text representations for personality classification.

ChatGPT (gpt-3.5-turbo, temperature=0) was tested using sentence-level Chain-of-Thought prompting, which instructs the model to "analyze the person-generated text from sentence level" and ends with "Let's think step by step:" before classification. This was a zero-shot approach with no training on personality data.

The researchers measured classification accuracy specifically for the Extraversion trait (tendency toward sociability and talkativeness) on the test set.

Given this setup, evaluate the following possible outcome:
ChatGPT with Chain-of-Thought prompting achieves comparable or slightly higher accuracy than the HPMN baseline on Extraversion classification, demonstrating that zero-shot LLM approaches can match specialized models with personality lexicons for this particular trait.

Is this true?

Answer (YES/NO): YES